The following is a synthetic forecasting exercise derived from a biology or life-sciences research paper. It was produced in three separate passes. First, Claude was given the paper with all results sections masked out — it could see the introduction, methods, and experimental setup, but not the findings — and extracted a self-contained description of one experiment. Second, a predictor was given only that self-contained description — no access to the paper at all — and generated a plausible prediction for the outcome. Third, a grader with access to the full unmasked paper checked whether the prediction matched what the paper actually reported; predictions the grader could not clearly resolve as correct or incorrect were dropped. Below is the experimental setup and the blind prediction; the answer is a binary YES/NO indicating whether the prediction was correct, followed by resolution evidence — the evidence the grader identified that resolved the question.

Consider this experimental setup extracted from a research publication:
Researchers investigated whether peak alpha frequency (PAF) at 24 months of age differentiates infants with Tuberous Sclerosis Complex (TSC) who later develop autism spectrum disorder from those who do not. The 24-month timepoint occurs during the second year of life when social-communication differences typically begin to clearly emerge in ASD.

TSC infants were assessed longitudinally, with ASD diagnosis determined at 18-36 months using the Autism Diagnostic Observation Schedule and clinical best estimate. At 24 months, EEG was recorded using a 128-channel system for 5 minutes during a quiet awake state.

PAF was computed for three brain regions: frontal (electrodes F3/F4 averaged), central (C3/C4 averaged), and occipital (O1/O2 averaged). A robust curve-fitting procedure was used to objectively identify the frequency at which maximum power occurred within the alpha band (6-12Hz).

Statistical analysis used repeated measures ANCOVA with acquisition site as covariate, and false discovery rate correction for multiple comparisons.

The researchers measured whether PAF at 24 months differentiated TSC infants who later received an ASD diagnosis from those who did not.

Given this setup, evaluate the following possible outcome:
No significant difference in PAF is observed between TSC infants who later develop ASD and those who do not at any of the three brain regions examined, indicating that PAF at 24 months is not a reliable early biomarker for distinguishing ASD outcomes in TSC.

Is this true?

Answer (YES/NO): YES